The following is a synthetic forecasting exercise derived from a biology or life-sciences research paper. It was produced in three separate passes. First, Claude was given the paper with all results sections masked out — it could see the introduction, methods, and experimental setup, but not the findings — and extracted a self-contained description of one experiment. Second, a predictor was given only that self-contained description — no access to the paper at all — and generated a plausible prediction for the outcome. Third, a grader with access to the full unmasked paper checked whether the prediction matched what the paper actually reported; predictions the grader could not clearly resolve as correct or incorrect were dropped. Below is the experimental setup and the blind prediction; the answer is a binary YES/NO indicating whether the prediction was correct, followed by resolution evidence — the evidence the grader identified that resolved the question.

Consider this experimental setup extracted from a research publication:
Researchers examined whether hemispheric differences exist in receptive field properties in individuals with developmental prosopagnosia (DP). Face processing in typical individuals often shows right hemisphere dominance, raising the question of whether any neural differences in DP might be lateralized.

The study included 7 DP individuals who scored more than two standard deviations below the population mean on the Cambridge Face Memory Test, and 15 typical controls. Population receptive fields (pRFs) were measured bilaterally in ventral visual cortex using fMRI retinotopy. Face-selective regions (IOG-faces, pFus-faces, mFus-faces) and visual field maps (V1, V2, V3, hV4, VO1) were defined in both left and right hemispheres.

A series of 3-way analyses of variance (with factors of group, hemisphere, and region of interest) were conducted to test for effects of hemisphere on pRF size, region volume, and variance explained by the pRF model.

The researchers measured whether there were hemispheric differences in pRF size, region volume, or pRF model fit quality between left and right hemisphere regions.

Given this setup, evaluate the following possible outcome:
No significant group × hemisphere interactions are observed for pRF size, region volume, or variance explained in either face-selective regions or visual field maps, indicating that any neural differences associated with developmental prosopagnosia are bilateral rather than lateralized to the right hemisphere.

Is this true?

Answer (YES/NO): YES